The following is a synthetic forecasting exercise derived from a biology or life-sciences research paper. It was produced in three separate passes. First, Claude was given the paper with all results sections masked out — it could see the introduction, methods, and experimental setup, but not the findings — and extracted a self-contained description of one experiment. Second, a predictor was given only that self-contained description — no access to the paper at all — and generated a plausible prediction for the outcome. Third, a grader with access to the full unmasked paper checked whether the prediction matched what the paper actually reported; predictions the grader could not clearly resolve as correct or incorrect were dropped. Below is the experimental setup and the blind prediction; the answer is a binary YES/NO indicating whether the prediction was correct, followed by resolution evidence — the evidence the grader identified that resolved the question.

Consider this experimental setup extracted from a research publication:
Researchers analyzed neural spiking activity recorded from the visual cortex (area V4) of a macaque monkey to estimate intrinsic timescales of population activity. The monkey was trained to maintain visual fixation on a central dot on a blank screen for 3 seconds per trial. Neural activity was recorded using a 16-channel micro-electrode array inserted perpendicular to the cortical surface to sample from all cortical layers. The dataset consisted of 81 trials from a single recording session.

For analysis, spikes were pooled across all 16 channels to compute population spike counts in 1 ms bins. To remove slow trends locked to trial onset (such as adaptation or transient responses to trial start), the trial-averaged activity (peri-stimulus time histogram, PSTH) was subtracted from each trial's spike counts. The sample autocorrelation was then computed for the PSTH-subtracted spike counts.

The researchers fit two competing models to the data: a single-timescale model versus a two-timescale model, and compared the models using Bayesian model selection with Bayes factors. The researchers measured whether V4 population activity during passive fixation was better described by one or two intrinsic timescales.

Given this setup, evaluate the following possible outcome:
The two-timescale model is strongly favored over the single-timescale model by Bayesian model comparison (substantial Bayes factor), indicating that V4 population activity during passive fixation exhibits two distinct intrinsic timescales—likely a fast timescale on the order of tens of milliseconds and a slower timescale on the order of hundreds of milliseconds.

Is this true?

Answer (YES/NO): NO